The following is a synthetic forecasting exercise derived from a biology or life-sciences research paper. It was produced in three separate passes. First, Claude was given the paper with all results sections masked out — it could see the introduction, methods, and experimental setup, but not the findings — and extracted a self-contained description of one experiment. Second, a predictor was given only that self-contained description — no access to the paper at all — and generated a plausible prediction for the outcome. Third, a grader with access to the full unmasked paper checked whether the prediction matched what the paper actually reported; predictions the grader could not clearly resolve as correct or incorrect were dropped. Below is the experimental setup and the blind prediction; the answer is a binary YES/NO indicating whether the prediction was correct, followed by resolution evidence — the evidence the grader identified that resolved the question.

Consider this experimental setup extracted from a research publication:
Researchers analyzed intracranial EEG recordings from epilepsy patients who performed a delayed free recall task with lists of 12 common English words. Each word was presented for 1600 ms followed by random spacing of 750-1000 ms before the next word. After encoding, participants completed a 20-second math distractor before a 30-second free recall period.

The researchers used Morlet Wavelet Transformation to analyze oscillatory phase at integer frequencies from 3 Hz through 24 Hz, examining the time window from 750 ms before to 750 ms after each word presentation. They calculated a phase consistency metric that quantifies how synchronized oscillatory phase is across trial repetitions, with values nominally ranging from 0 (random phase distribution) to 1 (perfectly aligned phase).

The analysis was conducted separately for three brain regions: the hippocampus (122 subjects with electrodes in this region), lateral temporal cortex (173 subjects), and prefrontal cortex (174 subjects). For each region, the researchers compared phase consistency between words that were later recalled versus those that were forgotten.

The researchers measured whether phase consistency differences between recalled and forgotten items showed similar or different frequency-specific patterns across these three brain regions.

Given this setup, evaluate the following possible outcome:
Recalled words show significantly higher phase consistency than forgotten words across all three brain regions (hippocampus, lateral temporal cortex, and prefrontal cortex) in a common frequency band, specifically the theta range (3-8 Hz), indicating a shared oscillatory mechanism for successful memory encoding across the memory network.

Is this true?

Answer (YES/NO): NO